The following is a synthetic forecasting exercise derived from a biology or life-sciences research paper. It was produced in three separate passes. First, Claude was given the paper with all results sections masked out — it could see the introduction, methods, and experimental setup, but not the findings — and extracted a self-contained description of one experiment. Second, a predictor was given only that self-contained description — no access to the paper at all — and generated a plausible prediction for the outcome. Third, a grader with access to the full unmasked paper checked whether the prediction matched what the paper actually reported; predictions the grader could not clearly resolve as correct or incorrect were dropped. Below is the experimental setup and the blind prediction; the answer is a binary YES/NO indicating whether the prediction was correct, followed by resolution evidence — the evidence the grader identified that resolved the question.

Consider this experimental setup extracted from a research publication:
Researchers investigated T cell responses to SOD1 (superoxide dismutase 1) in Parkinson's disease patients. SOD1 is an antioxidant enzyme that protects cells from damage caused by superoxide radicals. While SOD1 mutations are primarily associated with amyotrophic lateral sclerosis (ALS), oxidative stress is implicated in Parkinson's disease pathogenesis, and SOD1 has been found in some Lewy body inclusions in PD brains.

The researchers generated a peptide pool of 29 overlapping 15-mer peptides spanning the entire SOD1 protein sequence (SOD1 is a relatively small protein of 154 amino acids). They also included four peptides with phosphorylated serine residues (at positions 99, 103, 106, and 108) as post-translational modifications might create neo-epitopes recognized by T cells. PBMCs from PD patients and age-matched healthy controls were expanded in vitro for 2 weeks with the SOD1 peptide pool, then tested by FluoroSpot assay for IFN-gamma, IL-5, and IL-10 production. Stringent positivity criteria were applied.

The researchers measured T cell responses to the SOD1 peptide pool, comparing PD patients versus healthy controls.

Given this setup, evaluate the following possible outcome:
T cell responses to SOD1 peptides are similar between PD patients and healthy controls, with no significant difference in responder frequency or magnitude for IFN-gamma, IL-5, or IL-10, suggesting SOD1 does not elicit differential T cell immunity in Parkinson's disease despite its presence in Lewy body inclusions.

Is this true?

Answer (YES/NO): NO